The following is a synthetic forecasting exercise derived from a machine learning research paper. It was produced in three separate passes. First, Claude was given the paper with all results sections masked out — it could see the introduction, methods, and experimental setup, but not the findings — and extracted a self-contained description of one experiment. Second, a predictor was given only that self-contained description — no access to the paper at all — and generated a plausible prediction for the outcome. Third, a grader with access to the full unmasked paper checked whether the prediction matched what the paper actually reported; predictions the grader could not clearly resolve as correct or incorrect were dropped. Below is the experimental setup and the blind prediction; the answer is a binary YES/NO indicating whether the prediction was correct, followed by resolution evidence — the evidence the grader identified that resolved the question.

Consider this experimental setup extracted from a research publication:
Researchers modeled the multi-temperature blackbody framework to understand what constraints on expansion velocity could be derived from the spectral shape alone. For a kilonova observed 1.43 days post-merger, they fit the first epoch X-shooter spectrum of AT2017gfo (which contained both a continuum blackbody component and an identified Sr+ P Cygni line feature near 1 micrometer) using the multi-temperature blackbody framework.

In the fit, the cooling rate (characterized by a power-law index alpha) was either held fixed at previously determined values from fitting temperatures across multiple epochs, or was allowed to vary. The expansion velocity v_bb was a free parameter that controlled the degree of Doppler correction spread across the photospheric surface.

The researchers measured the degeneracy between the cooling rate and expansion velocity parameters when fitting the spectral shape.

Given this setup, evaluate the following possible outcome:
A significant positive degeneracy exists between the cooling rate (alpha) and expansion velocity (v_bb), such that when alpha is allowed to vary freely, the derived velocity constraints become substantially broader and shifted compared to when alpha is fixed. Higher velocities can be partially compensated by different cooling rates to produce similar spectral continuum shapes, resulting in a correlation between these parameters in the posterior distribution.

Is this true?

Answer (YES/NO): NO